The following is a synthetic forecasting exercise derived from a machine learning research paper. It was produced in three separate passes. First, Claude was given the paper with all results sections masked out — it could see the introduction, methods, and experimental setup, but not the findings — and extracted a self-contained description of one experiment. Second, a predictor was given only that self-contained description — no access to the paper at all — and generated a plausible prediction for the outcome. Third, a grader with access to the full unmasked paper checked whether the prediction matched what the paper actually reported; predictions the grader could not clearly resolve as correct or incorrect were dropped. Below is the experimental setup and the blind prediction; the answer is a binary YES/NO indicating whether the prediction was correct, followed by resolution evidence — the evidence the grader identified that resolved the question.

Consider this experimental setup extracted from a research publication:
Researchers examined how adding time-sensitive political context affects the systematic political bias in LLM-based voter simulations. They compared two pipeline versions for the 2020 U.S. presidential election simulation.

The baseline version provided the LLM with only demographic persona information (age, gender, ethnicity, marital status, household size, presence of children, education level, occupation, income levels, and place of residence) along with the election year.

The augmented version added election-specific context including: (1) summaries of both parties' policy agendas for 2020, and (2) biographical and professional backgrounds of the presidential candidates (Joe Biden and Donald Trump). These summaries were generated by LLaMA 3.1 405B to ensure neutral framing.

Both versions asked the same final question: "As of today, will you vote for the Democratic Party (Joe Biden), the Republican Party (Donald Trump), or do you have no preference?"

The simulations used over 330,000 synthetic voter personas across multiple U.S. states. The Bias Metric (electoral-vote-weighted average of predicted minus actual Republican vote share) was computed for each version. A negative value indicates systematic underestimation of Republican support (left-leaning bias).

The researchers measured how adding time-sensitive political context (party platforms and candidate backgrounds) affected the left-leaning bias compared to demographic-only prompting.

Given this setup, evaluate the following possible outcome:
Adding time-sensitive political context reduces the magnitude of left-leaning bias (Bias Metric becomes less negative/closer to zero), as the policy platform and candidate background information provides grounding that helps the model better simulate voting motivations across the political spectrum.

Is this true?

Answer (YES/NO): YES